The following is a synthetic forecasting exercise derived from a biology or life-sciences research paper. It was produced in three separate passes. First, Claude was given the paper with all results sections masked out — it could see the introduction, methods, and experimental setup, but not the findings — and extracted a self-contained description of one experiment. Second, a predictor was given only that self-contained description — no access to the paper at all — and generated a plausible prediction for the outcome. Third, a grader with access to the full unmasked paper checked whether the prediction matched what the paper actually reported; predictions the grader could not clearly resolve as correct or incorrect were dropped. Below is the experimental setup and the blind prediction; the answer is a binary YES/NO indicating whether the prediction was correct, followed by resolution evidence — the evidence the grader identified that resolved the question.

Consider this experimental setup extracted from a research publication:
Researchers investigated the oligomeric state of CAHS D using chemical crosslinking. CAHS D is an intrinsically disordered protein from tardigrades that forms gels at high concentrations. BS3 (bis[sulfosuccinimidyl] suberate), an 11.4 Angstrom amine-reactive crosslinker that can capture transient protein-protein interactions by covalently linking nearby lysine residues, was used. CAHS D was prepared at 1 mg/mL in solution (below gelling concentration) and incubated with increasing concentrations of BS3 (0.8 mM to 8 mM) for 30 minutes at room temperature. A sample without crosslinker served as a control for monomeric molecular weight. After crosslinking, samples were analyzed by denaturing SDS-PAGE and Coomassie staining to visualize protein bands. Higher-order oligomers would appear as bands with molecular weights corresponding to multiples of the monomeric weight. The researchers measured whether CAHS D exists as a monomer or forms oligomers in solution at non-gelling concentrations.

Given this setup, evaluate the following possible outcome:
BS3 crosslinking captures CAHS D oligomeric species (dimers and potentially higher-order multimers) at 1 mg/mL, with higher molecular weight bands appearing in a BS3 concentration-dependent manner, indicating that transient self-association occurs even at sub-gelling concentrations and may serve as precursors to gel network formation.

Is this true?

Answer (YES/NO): YES